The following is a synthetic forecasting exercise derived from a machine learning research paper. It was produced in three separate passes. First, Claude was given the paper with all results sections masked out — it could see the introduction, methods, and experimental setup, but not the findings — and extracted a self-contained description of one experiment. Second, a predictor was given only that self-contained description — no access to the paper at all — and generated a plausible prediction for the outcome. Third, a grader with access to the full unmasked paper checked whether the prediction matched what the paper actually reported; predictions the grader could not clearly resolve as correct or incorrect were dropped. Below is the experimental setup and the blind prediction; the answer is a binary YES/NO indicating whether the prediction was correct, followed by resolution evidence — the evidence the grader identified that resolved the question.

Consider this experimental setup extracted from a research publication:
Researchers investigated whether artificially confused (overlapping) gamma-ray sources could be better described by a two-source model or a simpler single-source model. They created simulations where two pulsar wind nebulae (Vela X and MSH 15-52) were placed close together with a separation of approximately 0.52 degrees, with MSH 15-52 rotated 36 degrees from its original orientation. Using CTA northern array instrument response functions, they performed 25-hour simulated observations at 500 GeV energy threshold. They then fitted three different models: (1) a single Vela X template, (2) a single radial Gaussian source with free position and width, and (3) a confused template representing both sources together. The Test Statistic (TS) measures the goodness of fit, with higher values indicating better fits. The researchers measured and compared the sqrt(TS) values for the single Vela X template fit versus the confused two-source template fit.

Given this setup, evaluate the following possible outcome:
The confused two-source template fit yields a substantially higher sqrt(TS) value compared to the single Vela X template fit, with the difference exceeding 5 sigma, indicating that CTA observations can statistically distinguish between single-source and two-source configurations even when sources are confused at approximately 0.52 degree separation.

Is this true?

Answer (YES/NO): YES